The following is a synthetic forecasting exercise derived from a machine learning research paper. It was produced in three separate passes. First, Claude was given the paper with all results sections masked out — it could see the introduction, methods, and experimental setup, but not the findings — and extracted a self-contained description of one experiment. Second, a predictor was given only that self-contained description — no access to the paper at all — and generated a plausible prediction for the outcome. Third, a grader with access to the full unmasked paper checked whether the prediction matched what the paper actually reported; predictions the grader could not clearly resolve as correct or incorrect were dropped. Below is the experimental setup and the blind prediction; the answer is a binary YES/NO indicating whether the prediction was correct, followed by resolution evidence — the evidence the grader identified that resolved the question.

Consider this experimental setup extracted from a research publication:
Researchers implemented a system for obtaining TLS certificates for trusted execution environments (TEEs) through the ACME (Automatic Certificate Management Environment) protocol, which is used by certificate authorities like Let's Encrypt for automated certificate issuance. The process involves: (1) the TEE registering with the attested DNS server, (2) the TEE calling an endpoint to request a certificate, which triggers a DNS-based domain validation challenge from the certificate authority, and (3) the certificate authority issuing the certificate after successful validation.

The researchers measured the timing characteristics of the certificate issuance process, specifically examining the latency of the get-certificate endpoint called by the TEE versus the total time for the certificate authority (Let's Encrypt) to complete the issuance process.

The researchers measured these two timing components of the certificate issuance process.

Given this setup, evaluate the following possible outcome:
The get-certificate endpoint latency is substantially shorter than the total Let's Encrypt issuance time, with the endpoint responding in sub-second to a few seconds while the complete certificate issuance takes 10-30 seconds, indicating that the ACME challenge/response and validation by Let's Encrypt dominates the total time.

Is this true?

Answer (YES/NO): NO